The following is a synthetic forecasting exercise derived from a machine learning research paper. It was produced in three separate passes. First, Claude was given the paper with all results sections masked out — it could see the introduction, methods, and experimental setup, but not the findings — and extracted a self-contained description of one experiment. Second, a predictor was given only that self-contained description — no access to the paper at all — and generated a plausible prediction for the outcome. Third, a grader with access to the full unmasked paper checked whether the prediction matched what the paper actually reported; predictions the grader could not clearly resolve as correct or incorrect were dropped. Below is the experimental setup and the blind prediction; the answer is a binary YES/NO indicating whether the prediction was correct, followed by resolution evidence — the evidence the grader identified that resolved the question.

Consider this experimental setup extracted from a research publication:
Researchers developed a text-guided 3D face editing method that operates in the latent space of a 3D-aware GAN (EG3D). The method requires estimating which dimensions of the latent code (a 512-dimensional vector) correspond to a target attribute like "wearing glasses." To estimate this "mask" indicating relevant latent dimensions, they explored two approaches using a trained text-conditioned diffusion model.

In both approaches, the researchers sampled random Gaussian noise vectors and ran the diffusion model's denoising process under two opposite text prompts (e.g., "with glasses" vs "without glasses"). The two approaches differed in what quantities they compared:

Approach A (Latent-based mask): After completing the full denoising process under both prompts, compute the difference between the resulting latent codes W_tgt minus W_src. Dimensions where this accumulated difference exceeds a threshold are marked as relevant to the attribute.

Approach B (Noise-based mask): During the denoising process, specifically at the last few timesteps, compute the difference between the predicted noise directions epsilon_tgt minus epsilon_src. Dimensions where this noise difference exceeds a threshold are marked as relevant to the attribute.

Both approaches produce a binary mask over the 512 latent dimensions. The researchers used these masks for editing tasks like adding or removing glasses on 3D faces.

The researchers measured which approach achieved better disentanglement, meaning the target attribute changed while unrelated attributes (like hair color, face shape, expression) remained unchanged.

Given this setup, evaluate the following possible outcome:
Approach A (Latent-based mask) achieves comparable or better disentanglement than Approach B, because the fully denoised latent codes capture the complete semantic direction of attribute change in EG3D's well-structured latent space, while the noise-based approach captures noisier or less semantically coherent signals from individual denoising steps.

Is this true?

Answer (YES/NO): NO